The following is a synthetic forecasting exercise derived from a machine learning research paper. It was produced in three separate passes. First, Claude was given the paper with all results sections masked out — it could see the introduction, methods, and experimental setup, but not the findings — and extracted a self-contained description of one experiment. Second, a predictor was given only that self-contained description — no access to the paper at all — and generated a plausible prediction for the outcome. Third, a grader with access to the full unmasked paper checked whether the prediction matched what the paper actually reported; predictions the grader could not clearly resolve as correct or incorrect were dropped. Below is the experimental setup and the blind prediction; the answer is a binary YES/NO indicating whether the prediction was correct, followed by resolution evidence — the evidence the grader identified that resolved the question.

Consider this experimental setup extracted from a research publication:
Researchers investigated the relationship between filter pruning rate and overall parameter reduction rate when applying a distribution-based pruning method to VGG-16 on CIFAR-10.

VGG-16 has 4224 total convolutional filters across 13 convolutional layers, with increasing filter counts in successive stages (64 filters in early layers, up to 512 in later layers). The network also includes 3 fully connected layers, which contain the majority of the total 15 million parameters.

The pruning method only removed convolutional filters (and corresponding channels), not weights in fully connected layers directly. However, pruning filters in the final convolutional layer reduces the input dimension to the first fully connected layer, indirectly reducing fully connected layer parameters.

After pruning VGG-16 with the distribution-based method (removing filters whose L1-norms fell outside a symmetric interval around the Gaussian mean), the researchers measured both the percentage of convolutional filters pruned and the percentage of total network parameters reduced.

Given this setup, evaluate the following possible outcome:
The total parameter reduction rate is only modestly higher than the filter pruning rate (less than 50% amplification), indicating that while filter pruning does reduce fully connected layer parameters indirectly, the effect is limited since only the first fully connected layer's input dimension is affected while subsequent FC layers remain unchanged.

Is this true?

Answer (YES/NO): YES